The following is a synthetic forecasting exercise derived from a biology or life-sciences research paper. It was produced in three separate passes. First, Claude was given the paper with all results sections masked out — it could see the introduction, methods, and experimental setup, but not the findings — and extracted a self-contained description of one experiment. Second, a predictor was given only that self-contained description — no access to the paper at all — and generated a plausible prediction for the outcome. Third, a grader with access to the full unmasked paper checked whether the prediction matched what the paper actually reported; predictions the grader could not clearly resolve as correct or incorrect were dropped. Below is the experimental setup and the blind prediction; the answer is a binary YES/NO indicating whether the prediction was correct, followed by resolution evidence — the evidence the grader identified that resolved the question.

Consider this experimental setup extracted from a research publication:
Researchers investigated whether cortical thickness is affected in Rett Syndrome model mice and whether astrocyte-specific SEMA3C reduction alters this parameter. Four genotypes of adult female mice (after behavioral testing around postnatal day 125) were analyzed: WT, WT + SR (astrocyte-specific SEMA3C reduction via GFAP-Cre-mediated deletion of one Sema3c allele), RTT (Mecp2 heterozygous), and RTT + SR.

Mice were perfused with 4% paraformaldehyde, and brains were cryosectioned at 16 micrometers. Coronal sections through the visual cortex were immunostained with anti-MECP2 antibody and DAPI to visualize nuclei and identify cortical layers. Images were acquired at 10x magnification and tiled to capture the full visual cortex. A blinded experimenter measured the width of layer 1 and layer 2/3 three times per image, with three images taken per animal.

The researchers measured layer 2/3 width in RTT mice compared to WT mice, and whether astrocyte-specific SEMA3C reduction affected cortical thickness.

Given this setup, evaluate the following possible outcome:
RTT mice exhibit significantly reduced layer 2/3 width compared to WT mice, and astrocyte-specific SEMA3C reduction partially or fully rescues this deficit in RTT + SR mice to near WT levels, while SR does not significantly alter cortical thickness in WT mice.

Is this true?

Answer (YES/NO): NO